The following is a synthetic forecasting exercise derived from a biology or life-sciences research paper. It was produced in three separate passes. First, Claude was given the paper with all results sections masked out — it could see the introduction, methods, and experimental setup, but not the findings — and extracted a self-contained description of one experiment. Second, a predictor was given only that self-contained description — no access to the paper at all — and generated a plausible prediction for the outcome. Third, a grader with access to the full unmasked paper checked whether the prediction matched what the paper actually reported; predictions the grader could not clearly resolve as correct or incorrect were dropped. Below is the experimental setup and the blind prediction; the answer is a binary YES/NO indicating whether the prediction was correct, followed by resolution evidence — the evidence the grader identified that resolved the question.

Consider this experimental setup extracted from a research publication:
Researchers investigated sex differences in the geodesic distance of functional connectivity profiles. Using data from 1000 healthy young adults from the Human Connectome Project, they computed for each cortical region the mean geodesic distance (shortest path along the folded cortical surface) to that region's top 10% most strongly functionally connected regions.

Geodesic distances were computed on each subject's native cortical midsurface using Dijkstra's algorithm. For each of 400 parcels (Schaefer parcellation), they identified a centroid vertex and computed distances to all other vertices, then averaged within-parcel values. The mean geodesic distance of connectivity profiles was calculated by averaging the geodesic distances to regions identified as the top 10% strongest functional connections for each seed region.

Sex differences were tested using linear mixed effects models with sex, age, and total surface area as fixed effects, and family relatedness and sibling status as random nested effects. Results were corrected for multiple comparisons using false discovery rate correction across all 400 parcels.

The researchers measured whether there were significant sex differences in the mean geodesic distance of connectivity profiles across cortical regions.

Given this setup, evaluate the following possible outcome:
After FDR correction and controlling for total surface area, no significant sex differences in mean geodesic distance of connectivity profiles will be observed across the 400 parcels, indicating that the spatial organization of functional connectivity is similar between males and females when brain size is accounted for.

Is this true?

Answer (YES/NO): NO